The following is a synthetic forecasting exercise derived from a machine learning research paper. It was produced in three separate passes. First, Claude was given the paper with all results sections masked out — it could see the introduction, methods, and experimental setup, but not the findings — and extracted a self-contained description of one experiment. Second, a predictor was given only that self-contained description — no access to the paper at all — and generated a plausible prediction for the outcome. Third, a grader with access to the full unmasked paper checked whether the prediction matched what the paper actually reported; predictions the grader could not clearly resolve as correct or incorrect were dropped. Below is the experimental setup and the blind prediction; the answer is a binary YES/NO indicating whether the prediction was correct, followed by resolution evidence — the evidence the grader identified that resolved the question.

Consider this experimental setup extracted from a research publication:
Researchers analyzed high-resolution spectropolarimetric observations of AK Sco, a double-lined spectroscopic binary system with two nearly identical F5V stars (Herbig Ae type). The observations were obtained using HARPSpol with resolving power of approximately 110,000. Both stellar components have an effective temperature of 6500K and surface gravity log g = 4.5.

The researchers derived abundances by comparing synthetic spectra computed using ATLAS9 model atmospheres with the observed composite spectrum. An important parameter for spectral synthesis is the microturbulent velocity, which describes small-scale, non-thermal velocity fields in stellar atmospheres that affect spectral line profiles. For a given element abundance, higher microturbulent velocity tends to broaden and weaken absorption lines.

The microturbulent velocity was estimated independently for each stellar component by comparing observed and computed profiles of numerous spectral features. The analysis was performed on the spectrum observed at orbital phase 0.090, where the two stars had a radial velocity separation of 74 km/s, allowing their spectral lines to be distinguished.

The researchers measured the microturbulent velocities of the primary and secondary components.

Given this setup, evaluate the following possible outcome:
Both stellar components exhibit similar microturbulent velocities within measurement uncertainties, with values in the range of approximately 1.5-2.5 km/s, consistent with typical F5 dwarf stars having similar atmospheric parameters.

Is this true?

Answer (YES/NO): NO